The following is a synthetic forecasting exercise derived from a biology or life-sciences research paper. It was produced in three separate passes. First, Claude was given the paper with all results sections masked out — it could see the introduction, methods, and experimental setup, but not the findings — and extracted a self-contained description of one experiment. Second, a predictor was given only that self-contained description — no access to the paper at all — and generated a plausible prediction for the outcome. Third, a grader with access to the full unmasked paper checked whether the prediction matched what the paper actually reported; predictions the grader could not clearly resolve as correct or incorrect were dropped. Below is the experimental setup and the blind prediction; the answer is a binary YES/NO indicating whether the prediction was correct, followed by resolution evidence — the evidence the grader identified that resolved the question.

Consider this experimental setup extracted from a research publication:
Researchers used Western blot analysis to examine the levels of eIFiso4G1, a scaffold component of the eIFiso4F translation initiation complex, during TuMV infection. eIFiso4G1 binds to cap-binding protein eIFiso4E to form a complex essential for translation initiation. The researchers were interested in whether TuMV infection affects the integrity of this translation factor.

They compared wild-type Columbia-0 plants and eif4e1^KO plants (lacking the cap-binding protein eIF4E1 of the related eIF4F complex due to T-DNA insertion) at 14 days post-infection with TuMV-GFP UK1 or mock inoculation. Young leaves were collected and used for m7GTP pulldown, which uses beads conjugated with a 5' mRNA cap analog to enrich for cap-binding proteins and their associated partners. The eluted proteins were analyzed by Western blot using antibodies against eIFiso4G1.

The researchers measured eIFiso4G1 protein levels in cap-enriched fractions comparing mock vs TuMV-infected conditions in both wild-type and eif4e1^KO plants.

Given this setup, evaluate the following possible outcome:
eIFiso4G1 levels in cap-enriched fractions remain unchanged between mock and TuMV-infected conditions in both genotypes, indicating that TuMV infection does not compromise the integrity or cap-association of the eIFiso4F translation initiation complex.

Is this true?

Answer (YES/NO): NO